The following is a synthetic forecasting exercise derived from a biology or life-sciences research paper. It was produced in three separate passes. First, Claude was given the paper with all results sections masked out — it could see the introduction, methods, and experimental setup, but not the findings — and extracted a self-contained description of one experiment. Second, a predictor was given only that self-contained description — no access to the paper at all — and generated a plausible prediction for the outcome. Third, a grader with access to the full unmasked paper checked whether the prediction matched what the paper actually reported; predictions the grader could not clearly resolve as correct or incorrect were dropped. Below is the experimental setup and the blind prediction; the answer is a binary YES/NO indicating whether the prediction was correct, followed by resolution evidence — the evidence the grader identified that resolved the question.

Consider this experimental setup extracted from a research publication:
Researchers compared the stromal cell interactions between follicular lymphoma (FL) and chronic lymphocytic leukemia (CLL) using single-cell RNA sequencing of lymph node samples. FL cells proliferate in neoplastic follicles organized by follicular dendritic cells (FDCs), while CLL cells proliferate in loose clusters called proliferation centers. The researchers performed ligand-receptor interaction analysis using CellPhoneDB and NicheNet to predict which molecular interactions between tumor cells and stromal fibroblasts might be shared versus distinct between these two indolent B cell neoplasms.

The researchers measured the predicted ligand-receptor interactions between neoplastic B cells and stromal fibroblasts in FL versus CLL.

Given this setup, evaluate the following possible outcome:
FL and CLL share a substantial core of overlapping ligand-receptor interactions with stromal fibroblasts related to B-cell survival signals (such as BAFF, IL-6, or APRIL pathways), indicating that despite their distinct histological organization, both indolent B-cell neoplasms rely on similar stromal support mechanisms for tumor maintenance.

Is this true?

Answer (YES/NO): YES